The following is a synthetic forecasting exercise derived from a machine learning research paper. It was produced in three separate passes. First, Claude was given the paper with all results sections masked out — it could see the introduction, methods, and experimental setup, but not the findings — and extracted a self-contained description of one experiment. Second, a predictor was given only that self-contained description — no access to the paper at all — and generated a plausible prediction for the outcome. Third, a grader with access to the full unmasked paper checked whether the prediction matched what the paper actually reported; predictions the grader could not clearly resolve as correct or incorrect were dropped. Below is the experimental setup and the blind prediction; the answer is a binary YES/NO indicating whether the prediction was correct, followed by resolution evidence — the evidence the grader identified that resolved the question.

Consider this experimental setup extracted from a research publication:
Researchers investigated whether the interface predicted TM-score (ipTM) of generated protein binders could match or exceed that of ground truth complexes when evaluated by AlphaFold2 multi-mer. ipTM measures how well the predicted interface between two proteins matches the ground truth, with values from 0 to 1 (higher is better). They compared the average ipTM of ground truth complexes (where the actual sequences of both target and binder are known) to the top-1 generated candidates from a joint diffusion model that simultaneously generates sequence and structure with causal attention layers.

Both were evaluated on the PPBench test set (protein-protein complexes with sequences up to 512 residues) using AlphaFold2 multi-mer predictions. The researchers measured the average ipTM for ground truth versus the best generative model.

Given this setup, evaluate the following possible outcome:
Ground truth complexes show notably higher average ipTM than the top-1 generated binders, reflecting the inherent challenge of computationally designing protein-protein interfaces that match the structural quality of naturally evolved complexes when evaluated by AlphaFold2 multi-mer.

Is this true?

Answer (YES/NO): NO